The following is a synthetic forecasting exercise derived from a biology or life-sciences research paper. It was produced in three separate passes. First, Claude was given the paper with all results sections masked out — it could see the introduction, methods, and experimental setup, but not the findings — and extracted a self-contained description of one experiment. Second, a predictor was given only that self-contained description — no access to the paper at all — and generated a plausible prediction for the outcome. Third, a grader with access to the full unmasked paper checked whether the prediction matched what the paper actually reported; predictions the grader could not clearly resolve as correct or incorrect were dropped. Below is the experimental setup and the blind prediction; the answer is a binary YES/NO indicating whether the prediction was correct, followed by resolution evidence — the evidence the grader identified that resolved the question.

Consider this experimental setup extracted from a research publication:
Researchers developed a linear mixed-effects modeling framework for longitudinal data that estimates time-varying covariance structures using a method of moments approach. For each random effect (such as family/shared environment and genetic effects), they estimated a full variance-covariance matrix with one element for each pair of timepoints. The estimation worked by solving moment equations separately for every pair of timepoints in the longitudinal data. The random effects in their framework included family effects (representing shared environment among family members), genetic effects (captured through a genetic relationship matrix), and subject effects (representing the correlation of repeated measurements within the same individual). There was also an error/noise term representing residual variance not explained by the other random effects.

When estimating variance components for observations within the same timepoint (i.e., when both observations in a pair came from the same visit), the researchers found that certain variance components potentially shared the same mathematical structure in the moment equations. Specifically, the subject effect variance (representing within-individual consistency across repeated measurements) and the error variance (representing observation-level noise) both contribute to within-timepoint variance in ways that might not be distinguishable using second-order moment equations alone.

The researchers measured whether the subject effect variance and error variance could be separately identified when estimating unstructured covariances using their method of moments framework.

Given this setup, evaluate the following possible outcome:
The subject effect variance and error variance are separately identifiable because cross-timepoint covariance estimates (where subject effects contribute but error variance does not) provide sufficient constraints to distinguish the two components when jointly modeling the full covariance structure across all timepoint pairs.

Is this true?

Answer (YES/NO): NO